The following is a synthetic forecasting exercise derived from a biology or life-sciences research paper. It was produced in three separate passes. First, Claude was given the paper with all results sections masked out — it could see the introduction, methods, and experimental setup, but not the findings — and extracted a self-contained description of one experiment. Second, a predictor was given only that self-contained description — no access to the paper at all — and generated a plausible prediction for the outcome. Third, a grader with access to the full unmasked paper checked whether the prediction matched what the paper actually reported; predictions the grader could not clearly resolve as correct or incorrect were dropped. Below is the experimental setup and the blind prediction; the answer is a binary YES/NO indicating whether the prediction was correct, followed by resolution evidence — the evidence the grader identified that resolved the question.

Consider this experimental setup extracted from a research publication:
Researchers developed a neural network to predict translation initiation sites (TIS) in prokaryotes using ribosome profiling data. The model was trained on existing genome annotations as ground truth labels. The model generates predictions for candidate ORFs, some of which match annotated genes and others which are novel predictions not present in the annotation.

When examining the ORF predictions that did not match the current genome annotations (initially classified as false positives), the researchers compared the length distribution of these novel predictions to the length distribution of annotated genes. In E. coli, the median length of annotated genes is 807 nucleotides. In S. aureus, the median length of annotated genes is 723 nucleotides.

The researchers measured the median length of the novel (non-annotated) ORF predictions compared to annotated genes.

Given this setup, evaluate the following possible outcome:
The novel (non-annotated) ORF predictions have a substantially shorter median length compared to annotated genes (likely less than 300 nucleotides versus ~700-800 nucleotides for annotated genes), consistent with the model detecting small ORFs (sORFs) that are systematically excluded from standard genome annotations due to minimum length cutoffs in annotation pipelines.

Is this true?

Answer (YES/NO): YES